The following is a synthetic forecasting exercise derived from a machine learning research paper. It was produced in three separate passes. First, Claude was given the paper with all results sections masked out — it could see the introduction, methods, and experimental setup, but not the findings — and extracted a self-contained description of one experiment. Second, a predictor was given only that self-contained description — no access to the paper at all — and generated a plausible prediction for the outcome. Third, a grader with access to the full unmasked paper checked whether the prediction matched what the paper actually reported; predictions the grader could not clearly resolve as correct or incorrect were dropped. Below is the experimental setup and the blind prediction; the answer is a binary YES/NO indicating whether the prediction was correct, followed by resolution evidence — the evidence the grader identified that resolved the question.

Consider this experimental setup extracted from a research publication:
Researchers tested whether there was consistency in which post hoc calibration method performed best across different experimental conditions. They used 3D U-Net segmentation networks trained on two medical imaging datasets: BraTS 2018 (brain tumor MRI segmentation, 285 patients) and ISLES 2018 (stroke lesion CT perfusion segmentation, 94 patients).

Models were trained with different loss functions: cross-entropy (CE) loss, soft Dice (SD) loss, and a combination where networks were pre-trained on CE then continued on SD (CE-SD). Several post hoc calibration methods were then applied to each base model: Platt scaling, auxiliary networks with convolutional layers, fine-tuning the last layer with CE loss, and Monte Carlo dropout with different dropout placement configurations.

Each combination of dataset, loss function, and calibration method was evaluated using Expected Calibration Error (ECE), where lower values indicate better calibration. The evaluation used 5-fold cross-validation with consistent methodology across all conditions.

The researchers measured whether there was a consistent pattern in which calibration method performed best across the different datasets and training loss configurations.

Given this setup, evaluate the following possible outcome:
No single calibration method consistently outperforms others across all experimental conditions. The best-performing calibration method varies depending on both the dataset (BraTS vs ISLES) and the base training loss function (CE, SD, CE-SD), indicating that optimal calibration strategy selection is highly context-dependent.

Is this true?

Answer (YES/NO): YES